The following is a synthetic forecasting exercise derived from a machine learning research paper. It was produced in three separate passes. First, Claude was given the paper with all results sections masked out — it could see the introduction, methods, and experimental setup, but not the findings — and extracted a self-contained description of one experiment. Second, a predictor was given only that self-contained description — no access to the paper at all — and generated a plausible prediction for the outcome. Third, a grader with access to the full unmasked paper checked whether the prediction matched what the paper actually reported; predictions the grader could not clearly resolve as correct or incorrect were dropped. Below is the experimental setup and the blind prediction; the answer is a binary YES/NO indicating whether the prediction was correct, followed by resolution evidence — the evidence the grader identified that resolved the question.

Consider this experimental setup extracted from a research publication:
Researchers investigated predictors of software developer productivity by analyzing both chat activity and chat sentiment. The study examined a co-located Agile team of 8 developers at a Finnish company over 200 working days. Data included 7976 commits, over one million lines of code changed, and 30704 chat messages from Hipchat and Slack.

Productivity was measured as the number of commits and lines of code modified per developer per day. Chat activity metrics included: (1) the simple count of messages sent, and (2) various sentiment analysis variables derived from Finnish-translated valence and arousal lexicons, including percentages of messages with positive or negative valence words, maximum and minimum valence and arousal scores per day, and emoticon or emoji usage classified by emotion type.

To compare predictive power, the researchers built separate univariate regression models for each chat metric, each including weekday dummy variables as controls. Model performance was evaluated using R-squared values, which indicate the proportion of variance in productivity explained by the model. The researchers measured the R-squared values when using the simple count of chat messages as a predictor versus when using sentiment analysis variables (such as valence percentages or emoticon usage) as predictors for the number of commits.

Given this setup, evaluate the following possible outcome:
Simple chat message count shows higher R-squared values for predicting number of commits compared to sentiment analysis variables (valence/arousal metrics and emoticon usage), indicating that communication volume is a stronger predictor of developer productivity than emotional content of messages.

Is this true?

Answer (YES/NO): YES